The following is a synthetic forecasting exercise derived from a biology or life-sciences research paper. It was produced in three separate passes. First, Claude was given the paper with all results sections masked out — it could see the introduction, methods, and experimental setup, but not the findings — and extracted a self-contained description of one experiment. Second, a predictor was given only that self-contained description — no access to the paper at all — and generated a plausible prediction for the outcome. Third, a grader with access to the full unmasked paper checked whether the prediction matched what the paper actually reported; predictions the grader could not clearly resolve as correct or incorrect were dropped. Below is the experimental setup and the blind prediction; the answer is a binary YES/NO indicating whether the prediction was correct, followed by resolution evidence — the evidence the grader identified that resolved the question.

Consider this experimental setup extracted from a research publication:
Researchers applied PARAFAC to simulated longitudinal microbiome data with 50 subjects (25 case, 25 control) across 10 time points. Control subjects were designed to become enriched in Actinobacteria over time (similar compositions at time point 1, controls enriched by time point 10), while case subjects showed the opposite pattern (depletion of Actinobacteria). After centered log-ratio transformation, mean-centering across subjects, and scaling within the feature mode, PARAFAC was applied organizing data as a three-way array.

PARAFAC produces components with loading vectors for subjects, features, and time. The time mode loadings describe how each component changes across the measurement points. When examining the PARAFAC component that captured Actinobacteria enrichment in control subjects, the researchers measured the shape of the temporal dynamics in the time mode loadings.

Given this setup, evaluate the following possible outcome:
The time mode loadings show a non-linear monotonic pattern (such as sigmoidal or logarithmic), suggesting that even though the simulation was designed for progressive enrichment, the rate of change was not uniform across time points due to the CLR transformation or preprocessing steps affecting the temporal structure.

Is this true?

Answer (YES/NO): YES